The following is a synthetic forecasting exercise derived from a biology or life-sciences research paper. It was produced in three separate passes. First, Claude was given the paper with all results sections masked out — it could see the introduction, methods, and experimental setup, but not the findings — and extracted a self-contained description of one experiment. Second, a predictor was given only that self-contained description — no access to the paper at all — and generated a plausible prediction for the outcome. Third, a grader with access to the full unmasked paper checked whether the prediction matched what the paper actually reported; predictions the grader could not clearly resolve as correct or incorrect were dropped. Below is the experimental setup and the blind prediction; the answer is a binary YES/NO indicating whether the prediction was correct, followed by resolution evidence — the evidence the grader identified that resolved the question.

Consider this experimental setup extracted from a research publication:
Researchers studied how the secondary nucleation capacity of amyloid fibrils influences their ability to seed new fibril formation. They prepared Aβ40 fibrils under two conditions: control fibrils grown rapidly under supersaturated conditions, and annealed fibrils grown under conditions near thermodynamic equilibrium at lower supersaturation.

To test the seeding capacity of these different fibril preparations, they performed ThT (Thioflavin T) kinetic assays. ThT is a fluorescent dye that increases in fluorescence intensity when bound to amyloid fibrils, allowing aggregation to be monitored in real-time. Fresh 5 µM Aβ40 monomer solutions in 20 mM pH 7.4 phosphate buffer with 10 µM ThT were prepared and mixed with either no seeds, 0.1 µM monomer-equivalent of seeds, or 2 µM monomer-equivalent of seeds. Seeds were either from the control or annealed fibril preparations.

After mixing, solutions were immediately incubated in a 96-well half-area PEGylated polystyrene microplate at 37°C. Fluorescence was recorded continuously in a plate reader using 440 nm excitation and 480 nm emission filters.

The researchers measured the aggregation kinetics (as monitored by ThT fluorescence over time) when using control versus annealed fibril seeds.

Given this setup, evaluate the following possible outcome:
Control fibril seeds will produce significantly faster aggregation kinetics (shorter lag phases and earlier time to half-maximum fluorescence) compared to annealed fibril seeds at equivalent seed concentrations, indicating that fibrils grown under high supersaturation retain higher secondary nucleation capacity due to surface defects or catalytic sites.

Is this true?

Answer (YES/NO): YES